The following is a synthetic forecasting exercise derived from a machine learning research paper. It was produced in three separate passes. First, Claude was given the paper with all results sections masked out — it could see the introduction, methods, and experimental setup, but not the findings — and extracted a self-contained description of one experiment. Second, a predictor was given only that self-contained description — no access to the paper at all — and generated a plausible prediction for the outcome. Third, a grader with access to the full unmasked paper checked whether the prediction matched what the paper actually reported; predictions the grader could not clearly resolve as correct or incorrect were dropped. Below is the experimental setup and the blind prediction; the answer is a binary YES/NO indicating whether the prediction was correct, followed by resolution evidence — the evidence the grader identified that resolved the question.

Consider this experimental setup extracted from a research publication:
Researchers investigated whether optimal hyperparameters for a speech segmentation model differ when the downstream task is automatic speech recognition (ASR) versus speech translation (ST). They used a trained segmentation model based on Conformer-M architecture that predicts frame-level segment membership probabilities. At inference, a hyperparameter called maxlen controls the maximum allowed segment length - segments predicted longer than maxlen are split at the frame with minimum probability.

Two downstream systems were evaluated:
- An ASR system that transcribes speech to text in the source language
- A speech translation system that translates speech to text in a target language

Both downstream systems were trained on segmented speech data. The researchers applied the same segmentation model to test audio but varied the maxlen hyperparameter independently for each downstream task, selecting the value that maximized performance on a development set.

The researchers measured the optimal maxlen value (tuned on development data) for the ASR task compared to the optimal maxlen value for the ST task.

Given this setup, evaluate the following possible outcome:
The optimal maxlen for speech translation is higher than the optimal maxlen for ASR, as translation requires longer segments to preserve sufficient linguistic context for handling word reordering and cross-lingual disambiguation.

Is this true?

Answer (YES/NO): YES